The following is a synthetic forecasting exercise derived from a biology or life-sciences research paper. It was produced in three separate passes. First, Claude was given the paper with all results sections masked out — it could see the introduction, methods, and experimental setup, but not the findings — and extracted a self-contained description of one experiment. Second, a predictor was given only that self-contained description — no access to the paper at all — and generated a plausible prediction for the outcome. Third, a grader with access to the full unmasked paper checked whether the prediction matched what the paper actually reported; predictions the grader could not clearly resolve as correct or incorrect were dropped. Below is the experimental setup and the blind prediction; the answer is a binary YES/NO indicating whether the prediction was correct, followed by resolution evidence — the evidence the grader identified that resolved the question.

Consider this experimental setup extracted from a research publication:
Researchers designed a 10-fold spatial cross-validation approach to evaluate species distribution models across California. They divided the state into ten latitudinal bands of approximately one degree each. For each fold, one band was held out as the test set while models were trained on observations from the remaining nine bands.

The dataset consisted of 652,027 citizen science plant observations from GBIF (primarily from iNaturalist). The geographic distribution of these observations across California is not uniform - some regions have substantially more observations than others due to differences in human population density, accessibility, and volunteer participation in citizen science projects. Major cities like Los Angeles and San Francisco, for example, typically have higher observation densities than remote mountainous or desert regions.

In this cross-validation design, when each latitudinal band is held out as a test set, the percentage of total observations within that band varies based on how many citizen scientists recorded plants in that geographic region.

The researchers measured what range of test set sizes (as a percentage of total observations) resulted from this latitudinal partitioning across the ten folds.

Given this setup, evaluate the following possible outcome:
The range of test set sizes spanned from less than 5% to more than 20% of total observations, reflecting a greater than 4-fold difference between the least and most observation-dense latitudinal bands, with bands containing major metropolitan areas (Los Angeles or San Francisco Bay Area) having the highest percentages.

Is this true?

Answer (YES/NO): YES